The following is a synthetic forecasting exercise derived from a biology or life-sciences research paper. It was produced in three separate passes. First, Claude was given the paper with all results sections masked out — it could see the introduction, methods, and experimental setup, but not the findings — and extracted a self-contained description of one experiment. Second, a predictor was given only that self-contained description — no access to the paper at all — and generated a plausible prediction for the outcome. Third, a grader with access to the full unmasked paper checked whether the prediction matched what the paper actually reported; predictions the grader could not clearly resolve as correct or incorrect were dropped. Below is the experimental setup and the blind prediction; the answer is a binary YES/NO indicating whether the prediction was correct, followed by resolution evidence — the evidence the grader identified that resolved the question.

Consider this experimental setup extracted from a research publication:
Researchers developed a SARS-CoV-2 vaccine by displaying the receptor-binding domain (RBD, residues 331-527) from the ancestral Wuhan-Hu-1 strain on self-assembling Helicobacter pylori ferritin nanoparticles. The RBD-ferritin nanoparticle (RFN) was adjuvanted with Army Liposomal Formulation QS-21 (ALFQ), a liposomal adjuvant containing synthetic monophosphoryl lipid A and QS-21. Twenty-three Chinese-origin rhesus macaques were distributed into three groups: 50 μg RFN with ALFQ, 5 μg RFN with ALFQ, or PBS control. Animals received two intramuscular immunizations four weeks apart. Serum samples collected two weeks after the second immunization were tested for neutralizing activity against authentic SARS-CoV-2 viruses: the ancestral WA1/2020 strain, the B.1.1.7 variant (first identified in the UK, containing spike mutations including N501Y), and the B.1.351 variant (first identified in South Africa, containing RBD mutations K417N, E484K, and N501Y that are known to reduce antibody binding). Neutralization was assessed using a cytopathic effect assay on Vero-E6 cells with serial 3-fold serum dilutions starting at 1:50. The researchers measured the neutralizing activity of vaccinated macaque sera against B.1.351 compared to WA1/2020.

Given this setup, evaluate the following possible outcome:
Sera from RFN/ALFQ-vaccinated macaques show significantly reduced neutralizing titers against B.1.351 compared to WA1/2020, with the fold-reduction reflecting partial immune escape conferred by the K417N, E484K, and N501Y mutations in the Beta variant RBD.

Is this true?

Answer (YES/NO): NO